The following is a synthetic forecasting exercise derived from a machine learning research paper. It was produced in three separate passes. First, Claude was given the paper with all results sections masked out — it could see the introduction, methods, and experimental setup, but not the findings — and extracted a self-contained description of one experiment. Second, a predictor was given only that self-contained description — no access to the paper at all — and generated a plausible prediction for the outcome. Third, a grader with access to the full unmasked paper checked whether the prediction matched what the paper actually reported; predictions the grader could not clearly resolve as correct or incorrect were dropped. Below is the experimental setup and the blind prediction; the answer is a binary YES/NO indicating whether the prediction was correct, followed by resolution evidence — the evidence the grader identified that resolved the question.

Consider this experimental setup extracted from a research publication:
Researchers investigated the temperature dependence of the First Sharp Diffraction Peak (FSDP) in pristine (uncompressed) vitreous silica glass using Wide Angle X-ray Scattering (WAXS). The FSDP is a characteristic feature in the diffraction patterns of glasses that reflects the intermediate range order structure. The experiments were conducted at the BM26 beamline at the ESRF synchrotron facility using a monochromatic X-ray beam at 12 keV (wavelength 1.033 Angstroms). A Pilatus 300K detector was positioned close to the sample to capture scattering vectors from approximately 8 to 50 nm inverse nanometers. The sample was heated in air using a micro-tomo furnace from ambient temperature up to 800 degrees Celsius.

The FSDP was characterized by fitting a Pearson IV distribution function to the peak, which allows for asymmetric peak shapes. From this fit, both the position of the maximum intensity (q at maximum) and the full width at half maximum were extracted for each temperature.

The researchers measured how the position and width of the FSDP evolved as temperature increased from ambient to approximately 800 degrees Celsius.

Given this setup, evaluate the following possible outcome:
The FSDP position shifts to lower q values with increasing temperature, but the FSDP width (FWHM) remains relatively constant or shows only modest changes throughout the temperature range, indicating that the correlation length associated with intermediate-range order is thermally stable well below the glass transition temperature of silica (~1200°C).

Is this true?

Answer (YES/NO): YES